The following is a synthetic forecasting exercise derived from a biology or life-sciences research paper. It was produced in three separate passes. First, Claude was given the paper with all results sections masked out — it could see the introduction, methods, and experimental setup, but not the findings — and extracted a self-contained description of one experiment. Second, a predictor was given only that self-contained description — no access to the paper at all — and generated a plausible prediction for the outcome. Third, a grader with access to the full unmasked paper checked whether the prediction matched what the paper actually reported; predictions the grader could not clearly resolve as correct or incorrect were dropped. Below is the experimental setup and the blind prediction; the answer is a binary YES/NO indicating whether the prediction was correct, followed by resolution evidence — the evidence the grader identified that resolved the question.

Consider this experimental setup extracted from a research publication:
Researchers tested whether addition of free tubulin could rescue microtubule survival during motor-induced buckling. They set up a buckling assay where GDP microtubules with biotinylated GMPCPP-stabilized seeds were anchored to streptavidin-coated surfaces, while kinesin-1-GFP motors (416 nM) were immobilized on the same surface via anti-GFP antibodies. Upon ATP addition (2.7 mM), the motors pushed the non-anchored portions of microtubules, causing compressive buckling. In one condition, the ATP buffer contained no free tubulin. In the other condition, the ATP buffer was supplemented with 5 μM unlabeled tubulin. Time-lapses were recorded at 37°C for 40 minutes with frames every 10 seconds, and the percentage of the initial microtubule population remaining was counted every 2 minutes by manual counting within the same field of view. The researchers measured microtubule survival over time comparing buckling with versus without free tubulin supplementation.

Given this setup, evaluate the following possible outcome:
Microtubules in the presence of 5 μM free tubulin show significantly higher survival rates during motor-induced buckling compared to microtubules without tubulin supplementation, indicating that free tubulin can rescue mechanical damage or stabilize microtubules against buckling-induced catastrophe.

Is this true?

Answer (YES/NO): NO